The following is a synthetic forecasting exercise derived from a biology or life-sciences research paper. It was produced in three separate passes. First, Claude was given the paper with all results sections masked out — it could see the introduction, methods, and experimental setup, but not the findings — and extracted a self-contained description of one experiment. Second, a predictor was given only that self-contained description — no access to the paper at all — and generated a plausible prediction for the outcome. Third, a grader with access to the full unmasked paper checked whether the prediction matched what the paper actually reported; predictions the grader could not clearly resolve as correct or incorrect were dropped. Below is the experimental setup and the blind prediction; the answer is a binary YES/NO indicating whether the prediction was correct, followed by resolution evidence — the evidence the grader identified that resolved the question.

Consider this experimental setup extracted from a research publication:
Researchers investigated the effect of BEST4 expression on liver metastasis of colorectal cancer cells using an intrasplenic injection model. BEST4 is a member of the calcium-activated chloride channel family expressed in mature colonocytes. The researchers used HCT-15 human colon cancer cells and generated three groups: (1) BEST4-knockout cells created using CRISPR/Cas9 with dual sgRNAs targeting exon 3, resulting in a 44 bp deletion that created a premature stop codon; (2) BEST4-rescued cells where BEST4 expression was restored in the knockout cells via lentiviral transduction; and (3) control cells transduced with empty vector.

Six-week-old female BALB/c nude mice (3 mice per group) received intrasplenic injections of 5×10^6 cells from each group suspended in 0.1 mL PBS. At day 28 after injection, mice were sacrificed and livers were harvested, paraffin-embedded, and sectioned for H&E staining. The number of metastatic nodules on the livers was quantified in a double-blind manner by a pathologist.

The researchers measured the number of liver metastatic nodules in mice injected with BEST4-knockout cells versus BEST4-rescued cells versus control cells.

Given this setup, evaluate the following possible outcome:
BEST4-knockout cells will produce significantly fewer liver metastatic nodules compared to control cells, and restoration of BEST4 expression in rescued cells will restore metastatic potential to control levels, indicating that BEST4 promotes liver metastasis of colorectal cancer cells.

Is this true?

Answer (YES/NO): NO